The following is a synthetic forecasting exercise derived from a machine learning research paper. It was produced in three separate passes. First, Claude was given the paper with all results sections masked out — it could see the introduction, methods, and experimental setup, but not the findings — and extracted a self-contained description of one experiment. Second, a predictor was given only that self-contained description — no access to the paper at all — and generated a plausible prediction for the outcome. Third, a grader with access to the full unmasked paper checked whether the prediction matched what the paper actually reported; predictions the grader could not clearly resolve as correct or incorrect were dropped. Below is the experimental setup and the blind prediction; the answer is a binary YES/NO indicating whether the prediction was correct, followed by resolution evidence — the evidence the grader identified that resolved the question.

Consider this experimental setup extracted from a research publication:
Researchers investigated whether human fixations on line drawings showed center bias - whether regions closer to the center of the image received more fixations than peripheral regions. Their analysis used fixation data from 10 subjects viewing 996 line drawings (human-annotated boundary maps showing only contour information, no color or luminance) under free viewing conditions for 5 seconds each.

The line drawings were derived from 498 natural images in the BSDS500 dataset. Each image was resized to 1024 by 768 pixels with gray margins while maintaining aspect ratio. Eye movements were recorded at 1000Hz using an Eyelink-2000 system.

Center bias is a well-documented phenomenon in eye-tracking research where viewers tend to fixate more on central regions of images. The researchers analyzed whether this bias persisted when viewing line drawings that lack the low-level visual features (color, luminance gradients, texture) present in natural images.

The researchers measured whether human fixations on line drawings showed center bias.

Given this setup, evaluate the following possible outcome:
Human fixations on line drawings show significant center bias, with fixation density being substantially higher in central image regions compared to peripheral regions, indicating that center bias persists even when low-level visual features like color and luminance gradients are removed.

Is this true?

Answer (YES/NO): YES